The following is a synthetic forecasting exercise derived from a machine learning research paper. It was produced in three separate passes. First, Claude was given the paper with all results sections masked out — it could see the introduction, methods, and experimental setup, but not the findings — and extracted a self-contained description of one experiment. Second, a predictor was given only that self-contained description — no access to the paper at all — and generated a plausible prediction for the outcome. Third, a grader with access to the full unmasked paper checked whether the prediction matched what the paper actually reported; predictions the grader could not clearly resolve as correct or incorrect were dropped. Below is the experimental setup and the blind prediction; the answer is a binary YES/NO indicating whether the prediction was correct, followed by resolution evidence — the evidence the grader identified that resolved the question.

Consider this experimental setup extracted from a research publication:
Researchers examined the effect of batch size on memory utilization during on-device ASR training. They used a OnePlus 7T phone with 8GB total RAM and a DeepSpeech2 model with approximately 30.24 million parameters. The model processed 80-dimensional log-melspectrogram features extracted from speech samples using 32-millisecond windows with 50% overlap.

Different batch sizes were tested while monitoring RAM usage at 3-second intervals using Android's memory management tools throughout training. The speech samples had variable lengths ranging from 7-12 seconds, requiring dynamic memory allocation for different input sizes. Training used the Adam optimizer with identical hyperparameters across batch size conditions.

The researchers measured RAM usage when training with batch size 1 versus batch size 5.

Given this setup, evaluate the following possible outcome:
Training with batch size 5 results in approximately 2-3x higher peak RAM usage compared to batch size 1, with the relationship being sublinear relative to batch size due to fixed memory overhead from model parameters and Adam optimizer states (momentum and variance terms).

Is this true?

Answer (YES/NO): YES